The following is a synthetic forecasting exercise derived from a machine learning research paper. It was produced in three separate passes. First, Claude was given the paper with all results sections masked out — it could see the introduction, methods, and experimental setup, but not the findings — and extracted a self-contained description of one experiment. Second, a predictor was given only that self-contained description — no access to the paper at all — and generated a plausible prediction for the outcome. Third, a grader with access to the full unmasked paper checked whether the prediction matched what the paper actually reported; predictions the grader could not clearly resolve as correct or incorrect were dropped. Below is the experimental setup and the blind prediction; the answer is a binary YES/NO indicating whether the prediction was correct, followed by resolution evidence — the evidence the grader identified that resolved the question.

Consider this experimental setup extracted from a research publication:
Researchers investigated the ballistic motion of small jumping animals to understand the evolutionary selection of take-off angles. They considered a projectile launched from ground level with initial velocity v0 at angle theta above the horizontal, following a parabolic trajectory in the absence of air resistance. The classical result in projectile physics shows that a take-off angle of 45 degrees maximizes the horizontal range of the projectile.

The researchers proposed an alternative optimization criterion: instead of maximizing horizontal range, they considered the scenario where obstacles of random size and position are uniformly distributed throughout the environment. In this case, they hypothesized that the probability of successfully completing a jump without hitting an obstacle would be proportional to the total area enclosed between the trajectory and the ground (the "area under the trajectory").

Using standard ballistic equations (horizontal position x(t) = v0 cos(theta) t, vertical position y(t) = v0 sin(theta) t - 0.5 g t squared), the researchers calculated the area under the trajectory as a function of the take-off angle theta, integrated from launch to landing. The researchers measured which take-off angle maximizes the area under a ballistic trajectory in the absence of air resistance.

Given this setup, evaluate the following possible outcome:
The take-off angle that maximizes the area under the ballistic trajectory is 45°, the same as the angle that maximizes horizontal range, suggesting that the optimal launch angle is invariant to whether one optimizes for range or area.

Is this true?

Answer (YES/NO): NO